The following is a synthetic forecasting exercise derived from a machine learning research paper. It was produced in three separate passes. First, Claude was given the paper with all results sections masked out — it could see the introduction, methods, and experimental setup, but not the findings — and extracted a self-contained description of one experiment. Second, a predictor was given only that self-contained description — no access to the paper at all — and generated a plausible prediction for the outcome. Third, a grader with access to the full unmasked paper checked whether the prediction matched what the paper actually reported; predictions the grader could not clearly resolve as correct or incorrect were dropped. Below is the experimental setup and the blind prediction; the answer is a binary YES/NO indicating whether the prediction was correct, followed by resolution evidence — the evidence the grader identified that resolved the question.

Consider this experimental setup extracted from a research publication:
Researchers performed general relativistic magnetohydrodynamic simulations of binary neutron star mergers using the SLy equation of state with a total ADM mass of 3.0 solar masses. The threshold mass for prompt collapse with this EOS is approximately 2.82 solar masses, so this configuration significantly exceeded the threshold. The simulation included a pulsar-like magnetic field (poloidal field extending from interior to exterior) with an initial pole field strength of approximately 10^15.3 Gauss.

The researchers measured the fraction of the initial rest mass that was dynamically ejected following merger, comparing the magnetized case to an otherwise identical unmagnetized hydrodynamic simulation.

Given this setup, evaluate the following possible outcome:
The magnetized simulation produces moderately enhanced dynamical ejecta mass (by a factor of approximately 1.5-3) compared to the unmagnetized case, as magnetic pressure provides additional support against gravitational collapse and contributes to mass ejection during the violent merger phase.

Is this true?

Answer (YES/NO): NO